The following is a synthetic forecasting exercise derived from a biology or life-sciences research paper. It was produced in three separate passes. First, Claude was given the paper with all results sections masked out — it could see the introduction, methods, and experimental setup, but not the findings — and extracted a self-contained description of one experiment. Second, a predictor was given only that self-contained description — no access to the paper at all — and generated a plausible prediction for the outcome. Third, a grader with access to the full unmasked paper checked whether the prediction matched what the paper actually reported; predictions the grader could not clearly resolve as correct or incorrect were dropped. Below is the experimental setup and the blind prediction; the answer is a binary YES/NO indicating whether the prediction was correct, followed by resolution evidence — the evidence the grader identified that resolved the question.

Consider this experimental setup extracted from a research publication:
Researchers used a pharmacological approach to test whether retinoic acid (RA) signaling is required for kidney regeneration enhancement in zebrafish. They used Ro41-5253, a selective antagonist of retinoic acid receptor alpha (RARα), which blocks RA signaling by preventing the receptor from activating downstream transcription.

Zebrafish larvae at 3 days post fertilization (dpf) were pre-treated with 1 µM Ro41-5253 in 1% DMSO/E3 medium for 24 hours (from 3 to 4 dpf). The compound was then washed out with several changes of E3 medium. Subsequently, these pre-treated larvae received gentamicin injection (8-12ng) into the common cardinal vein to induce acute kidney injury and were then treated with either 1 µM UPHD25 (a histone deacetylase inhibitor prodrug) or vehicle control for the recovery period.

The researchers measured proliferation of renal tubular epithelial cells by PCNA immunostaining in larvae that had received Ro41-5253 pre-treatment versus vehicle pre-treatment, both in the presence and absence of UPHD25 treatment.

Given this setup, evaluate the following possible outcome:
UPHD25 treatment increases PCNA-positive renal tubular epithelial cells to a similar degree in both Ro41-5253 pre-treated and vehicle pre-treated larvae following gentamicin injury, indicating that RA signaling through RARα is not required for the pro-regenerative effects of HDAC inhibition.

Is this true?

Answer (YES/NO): NO